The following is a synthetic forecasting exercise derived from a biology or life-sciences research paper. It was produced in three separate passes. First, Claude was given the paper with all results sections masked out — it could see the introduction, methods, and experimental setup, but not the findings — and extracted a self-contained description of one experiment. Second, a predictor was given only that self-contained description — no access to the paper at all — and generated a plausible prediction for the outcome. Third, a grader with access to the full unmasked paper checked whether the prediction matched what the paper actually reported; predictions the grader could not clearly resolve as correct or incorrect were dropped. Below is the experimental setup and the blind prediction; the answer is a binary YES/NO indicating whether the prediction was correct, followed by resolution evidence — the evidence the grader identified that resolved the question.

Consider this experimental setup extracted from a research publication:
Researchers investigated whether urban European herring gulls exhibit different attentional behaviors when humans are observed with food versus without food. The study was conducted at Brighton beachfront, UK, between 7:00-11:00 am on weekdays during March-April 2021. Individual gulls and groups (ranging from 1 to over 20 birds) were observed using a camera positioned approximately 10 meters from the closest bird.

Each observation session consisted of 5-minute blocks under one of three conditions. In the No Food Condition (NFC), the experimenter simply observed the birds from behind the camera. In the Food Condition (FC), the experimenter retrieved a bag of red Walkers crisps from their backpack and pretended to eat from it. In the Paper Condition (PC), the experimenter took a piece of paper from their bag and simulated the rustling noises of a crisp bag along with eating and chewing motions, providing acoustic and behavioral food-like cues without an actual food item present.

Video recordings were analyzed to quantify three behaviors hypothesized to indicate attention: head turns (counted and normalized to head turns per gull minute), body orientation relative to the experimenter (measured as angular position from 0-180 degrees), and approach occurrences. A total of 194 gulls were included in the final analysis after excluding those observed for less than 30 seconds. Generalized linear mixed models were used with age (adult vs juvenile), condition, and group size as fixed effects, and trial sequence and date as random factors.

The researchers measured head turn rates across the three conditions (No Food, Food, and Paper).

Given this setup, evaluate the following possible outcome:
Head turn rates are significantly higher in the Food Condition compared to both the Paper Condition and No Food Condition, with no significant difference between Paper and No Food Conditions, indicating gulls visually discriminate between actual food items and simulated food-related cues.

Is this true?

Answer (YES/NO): YES